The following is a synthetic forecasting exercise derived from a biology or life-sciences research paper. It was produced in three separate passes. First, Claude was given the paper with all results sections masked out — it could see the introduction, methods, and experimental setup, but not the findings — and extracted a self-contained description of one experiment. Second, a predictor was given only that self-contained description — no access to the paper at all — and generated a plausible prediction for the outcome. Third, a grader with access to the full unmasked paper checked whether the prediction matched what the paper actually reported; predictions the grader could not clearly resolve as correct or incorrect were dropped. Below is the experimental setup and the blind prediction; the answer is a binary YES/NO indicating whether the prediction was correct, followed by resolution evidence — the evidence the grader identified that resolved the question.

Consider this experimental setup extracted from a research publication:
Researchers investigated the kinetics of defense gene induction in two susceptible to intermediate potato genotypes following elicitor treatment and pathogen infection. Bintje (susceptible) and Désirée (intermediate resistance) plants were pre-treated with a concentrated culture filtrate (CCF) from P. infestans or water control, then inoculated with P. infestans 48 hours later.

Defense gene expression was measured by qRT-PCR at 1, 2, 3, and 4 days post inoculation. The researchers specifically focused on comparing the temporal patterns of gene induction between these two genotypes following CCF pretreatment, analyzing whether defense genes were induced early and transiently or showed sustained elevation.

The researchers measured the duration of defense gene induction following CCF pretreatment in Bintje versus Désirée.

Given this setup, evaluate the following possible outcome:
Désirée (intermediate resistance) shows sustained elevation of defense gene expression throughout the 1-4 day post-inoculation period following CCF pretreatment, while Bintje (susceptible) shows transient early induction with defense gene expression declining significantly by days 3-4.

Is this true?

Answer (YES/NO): NO